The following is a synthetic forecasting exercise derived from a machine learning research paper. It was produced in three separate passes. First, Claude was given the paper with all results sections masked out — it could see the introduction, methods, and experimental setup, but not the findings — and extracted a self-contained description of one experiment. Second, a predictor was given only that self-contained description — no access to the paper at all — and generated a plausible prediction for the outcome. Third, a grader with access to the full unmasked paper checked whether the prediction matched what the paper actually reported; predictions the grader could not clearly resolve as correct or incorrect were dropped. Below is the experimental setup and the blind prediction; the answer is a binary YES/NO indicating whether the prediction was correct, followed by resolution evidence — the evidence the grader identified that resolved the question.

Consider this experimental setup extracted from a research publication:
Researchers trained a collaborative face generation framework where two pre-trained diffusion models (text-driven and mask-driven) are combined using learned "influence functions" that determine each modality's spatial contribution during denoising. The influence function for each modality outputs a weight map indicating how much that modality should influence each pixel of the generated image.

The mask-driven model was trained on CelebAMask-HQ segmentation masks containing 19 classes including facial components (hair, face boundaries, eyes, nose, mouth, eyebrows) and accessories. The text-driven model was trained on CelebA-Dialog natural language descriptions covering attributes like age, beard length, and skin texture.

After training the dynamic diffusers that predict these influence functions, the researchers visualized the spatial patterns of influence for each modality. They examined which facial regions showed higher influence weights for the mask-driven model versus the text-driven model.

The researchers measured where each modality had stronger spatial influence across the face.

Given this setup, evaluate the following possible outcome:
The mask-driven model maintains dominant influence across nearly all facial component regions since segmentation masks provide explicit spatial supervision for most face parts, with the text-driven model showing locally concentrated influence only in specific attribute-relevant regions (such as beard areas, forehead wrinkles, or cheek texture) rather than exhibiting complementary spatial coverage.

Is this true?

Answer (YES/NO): NO